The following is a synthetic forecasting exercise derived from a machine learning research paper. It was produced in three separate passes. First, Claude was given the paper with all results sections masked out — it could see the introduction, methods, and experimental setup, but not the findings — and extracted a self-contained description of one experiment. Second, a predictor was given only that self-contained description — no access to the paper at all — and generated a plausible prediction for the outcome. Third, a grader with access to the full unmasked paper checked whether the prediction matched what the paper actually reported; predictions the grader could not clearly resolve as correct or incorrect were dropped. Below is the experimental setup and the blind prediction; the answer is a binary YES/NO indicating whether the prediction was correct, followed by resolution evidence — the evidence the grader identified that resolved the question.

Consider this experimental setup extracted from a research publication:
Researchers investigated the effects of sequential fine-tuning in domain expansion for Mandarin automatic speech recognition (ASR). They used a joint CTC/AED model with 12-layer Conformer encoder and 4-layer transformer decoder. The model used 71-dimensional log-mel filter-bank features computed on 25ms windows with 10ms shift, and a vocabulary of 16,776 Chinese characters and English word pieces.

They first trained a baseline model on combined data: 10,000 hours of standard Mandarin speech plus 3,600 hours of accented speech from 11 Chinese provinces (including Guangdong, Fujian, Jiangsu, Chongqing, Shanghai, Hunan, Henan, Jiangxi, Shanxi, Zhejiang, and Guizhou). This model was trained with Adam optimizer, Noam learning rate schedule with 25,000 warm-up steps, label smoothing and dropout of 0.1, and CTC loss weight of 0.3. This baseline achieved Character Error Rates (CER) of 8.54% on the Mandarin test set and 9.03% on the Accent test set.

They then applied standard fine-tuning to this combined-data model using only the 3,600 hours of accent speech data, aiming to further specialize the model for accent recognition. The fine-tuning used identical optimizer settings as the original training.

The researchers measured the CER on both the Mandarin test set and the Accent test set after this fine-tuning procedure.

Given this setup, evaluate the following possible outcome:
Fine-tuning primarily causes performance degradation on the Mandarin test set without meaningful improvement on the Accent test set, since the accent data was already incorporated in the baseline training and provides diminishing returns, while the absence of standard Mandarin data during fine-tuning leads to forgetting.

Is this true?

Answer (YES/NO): NO